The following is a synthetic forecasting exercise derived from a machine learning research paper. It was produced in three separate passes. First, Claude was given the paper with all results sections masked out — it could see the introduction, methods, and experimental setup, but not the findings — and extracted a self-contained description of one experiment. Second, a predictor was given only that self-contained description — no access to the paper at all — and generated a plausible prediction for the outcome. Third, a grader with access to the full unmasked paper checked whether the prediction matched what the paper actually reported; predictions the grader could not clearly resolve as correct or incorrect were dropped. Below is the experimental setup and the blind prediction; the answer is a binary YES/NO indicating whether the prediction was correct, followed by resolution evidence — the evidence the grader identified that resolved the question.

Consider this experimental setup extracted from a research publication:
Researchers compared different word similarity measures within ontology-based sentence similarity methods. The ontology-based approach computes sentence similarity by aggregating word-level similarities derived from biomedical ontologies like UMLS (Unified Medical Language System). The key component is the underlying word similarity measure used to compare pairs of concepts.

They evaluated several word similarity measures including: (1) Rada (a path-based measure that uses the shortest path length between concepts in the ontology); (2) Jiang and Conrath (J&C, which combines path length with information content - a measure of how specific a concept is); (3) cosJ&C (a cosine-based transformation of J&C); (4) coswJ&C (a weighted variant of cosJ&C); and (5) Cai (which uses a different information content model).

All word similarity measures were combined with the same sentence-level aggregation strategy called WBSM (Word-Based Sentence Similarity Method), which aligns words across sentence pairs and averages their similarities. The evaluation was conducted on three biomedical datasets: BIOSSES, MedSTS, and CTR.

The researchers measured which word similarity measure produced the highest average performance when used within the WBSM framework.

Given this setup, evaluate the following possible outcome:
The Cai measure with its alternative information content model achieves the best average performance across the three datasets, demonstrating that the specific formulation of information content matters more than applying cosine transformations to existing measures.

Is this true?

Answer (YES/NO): NO